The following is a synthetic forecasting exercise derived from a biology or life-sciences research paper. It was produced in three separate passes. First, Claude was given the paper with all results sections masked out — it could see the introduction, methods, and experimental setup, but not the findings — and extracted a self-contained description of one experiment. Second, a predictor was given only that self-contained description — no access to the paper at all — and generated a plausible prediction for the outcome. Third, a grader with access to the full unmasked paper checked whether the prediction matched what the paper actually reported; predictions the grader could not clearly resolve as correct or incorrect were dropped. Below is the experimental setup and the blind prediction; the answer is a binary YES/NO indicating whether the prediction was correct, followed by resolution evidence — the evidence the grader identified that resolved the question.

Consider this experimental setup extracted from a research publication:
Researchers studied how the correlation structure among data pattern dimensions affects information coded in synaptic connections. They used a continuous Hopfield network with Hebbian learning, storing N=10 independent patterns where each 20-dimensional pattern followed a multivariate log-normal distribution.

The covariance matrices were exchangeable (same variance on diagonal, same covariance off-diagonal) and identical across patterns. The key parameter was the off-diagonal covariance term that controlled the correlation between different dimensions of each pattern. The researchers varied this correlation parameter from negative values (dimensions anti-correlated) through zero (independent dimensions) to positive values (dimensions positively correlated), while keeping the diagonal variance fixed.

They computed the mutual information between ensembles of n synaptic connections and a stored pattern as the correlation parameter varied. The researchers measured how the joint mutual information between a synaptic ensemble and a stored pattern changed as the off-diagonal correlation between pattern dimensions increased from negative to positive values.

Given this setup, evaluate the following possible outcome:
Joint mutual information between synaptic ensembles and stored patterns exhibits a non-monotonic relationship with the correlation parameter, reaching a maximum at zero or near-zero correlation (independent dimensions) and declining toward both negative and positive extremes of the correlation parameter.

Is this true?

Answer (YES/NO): NO